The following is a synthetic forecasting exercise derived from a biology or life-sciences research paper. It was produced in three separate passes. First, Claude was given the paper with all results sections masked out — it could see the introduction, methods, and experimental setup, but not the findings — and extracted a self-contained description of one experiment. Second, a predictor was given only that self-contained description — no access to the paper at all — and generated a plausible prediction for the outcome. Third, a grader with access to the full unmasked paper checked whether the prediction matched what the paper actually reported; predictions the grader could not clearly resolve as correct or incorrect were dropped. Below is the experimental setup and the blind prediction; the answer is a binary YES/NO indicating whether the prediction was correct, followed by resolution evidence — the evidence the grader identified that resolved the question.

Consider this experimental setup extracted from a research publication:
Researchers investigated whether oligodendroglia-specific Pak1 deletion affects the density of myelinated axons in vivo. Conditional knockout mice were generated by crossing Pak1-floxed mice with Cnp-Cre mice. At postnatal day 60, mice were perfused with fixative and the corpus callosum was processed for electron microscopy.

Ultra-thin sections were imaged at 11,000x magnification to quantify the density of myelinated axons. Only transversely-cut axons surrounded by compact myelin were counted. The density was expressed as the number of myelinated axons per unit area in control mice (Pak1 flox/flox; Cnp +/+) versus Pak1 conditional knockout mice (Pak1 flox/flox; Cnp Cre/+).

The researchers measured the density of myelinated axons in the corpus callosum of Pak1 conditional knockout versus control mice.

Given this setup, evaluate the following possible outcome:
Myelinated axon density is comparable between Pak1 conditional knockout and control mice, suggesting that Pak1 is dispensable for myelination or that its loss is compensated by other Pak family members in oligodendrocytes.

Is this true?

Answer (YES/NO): NO